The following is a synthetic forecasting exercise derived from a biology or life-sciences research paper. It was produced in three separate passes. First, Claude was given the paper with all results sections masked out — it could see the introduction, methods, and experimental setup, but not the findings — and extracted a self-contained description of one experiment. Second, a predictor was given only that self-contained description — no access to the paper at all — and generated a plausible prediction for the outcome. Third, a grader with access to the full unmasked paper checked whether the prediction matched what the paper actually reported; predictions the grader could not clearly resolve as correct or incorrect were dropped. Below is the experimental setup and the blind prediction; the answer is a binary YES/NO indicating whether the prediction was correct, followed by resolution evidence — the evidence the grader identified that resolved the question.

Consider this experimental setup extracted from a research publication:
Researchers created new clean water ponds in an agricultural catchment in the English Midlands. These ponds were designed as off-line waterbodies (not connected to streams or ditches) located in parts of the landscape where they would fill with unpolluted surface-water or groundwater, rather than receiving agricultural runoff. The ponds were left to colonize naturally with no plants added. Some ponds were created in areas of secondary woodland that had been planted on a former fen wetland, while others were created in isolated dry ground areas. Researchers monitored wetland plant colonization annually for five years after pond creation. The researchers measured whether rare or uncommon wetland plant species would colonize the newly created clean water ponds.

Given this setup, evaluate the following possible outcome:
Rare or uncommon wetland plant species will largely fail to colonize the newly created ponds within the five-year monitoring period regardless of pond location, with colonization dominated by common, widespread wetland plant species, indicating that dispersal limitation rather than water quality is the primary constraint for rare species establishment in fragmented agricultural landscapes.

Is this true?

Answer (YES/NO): NO